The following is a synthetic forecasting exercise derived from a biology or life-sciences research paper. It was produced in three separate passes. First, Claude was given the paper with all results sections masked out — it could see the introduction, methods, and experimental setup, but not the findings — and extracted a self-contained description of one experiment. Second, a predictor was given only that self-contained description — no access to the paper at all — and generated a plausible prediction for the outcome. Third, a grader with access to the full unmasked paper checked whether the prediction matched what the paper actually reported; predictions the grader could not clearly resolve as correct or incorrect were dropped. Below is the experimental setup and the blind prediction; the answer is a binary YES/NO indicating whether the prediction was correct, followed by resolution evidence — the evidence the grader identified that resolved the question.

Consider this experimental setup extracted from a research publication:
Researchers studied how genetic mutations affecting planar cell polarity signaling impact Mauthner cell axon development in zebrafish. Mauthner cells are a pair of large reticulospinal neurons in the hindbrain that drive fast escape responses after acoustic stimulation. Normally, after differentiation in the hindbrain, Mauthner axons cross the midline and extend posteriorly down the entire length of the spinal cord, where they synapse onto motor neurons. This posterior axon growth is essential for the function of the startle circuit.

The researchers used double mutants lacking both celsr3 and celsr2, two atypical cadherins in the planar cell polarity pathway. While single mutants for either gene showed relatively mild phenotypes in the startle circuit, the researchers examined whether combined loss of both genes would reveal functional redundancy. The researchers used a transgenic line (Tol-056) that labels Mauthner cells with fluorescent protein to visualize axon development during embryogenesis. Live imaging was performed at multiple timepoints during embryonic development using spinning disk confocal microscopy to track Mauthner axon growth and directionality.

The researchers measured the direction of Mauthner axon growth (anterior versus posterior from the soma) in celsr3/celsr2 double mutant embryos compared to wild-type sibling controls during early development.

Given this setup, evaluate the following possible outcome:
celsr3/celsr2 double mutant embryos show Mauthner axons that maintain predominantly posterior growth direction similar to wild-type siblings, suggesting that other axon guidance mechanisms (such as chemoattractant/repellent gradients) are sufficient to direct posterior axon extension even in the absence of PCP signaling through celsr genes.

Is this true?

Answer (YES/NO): NO